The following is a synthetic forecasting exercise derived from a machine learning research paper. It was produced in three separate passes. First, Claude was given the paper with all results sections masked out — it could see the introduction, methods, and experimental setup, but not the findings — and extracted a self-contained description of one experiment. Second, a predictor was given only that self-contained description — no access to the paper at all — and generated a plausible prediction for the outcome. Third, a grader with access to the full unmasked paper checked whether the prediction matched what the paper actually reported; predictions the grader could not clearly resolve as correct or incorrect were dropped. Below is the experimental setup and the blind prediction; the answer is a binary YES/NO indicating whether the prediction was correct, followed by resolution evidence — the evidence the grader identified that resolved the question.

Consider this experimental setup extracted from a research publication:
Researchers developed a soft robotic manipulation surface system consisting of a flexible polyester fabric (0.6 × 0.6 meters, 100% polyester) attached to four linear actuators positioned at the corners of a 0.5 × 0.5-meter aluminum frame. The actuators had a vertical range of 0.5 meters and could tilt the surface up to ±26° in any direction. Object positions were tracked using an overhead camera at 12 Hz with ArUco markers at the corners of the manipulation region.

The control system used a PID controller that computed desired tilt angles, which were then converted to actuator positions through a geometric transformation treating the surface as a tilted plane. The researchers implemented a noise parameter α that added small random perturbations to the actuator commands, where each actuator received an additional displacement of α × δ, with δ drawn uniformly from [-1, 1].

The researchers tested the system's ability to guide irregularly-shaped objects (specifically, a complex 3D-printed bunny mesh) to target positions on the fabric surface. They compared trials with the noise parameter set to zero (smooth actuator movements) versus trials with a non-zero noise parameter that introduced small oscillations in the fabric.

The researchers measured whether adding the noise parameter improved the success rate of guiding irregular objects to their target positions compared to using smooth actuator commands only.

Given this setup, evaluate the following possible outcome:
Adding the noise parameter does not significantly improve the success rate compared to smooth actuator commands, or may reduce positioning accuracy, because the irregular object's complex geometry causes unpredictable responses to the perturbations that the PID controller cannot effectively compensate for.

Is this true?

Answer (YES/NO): NO